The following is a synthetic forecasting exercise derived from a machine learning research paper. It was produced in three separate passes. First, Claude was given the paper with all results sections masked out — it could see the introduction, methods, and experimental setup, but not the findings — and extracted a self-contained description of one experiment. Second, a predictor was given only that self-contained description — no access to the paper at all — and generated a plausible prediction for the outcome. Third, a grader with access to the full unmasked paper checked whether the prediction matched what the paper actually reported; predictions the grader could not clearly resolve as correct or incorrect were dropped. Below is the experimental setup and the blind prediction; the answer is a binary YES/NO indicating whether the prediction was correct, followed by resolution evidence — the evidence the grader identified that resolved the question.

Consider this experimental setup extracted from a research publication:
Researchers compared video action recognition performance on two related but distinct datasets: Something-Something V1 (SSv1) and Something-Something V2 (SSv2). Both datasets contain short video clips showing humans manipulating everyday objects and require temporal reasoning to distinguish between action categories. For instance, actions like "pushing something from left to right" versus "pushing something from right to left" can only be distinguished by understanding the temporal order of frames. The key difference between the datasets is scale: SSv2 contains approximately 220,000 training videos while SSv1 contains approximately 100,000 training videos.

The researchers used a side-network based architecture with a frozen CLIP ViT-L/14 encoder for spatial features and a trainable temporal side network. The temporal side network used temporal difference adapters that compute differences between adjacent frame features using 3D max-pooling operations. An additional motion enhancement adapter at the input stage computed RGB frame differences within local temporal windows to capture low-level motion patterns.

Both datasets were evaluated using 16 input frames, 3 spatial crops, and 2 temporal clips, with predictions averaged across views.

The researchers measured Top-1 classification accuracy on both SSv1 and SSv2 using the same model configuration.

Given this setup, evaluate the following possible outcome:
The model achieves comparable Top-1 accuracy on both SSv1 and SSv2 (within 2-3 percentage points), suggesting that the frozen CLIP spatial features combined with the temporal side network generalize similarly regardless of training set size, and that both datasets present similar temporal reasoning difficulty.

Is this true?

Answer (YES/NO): NO